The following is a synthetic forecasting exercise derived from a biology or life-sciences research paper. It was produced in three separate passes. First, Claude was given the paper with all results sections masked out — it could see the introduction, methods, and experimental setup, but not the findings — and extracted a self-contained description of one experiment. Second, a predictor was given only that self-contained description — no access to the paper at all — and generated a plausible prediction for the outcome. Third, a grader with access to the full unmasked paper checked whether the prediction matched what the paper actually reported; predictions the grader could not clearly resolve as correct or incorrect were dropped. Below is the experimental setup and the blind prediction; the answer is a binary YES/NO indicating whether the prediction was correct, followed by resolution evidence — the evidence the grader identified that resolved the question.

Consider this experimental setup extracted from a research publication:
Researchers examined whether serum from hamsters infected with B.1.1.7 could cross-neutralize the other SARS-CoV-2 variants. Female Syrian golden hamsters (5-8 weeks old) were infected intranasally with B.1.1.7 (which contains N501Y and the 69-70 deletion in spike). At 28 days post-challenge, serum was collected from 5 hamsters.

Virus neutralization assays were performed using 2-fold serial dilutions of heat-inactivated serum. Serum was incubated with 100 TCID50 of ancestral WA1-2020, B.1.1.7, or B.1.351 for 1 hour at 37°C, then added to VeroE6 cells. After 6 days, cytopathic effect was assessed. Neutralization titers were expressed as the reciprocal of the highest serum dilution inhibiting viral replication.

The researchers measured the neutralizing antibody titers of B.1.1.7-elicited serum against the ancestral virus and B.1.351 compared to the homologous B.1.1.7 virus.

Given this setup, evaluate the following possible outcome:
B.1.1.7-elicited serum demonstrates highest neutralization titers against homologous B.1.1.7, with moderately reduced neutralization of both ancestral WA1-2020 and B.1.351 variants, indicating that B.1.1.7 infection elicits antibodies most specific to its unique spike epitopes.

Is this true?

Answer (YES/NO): NO